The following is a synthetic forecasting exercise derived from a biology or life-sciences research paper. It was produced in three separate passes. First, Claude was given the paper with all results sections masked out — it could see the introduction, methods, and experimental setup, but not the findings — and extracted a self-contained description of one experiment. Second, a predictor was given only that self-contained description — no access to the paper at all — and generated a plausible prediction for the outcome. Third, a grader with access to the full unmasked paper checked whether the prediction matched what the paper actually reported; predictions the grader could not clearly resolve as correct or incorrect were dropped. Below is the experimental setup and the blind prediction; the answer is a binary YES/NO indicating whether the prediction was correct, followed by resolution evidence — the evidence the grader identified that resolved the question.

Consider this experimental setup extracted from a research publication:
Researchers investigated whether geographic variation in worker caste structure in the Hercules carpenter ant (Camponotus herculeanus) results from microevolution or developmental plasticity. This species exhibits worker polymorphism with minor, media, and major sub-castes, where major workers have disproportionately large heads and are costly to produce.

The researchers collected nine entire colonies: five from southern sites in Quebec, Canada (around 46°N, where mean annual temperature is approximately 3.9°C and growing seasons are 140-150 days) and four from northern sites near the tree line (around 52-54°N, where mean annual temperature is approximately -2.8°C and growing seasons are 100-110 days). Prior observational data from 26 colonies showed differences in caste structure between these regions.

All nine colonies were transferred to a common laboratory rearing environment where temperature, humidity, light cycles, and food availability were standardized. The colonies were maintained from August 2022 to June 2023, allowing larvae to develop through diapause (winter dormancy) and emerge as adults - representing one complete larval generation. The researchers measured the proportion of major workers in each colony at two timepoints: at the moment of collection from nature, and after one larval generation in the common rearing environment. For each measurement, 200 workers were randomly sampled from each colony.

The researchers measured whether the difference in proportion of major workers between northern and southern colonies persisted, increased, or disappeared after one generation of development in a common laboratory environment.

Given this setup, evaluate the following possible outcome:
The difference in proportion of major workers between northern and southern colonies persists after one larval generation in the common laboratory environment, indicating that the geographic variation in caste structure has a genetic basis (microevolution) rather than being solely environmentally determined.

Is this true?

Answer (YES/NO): NO